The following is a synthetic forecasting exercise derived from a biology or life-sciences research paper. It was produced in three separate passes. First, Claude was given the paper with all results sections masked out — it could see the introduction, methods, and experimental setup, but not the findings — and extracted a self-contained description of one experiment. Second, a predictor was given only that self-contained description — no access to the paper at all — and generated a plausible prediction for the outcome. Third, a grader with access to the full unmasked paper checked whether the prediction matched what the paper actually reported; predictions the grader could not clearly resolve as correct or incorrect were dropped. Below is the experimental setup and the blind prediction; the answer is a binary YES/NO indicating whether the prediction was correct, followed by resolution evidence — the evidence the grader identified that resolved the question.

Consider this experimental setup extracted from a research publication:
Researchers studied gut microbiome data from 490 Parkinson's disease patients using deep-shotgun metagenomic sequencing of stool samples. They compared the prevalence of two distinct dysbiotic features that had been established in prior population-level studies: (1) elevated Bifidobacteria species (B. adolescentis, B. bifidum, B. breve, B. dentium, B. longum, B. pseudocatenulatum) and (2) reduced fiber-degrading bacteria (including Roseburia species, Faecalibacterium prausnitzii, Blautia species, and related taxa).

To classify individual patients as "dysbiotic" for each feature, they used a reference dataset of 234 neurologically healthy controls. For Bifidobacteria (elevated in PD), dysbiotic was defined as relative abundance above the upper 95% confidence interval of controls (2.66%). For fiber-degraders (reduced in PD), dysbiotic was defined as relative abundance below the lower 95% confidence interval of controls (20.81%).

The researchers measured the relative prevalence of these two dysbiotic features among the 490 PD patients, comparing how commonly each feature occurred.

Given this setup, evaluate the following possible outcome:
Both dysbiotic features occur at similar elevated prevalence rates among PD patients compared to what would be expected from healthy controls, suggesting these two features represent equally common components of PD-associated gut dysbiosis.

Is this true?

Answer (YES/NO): NO